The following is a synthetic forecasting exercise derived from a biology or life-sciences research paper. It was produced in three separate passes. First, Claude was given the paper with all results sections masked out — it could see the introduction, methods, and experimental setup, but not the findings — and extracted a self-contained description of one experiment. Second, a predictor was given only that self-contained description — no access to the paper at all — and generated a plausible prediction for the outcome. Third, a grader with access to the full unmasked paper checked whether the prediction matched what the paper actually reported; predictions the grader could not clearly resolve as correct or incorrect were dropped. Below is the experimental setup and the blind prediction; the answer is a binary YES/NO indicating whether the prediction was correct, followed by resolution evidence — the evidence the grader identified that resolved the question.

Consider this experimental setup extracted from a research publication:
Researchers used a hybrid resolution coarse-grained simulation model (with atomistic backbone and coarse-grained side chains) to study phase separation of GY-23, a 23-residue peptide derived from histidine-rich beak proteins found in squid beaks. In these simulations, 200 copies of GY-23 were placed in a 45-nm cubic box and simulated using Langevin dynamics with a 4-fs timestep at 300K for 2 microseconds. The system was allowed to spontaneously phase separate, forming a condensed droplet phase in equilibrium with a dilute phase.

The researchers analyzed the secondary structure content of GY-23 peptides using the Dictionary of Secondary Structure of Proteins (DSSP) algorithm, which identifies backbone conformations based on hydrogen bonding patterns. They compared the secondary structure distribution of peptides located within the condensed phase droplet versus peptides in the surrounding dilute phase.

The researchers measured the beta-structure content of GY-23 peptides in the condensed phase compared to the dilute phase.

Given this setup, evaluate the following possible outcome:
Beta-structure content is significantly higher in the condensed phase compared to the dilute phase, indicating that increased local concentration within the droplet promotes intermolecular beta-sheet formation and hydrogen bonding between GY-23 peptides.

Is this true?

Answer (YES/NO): YES